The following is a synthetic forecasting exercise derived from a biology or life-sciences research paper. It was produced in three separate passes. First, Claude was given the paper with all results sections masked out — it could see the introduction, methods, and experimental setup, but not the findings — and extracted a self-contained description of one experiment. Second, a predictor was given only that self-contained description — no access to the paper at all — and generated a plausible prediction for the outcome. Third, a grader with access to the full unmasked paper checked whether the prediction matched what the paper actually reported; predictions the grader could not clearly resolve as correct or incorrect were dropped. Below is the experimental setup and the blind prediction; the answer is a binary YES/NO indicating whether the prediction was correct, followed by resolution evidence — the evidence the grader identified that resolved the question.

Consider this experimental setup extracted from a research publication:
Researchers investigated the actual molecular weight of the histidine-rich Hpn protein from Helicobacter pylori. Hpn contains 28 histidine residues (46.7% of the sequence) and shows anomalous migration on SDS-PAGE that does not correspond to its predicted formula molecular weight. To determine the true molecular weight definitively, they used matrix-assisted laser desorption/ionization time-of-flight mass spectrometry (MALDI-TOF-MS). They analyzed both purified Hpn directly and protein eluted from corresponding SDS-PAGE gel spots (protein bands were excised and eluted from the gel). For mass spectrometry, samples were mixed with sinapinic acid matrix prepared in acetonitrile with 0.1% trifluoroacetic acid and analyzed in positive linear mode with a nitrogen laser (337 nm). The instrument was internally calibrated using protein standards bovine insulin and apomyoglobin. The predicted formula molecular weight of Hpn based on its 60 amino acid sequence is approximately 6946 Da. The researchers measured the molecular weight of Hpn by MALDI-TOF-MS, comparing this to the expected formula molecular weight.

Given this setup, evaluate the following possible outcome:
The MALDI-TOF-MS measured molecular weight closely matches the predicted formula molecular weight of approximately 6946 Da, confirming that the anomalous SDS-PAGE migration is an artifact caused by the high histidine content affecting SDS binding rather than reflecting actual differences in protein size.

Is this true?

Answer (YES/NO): YES